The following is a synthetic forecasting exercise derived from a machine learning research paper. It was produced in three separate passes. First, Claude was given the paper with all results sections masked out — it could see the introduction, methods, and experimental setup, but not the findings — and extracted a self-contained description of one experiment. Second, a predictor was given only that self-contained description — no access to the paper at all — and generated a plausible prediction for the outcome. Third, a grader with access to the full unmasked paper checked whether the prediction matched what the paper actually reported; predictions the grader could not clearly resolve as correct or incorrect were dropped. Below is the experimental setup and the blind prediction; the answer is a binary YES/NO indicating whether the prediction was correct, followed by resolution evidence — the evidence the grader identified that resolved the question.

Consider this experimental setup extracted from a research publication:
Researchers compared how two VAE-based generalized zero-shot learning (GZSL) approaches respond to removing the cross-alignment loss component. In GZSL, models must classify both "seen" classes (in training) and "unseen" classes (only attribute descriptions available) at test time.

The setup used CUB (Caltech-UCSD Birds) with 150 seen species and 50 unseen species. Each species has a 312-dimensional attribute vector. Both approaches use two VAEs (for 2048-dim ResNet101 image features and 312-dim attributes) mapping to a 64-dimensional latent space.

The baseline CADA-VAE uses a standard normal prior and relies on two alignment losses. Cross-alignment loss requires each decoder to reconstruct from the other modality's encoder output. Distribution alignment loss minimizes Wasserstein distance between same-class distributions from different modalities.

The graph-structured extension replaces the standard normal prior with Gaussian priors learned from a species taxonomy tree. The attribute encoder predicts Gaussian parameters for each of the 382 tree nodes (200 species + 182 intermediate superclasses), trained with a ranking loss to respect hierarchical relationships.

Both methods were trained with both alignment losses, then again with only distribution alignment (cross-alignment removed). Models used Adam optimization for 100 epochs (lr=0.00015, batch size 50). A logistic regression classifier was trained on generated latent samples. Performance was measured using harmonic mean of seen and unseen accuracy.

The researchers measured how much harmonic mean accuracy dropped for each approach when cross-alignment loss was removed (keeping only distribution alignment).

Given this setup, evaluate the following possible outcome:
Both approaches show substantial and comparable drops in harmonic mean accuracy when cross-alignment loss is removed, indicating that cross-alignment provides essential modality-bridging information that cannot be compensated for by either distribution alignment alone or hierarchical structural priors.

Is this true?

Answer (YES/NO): NO